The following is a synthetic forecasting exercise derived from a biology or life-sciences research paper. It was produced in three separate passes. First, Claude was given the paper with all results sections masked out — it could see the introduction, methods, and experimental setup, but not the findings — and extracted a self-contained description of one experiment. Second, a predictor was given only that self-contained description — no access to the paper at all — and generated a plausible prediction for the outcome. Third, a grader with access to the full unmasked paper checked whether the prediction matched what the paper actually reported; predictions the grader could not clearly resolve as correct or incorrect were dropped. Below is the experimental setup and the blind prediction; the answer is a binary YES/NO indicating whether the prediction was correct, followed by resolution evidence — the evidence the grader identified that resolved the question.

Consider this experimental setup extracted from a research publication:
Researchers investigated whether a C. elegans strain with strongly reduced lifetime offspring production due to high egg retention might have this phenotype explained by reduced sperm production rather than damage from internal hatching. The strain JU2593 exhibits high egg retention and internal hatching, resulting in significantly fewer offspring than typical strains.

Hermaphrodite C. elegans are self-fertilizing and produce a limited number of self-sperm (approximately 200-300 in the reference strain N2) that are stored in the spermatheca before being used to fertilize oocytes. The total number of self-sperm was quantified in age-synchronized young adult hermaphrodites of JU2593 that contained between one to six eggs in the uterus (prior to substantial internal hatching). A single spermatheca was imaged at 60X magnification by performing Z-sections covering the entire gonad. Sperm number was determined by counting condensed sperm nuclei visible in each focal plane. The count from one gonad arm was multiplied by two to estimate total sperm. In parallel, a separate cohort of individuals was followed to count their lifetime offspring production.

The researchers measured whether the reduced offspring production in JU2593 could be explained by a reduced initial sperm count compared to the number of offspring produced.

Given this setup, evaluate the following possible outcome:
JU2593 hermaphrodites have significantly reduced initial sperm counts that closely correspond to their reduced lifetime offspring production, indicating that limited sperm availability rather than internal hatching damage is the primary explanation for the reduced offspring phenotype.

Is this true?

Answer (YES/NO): NO